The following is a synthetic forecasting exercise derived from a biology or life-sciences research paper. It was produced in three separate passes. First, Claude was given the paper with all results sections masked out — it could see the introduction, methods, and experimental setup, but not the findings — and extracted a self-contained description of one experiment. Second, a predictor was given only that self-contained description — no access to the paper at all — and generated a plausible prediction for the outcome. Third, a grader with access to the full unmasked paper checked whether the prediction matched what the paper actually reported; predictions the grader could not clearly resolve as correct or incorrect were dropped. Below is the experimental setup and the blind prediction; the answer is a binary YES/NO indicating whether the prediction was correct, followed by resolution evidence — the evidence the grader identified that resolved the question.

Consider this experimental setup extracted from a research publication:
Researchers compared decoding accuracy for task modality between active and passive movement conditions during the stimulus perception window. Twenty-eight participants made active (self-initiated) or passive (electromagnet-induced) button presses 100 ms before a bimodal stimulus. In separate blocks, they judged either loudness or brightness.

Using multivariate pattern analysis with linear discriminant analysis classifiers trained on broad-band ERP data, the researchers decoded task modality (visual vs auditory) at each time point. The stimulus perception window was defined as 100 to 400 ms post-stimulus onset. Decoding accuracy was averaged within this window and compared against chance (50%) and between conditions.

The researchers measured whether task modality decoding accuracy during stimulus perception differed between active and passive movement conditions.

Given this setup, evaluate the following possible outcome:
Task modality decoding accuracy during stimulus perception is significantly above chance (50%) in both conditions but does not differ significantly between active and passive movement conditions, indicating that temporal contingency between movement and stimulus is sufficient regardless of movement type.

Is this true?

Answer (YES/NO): NO